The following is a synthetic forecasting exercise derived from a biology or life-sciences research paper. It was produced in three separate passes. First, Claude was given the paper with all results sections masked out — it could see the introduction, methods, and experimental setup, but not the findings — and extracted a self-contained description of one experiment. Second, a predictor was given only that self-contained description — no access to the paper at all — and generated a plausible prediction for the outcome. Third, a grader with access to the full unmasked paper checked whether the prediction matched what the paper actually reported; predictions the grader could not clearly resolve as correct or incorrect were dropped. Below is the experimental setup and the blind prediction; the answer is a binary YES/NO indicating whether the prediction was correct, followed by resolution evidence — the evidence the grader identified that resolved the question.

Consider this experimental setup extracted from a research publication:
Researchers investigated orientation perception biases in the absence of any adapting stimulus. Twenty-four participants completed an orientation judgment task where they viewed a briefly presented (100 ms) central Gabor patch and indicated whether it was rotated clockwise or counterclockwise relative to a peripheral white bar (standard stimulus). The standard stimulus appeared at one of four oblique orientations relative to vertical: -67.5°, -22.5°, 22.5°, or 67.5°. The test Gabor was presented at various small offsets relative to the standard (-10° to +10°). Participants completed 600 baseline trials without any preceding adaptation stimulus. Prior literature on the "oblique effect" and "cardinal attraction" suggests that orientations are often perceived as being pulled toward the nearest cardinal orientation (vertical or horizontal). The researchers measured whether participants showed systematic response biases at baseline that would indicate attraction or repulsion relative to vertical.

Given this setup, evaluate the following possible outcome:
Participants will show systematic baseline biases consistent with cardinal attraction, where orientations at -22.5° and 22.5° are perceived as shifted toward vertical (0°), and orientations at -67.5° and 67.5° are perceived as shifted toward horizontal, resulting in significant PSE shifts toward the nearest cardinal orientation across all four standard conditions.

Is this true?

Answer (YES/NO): NO